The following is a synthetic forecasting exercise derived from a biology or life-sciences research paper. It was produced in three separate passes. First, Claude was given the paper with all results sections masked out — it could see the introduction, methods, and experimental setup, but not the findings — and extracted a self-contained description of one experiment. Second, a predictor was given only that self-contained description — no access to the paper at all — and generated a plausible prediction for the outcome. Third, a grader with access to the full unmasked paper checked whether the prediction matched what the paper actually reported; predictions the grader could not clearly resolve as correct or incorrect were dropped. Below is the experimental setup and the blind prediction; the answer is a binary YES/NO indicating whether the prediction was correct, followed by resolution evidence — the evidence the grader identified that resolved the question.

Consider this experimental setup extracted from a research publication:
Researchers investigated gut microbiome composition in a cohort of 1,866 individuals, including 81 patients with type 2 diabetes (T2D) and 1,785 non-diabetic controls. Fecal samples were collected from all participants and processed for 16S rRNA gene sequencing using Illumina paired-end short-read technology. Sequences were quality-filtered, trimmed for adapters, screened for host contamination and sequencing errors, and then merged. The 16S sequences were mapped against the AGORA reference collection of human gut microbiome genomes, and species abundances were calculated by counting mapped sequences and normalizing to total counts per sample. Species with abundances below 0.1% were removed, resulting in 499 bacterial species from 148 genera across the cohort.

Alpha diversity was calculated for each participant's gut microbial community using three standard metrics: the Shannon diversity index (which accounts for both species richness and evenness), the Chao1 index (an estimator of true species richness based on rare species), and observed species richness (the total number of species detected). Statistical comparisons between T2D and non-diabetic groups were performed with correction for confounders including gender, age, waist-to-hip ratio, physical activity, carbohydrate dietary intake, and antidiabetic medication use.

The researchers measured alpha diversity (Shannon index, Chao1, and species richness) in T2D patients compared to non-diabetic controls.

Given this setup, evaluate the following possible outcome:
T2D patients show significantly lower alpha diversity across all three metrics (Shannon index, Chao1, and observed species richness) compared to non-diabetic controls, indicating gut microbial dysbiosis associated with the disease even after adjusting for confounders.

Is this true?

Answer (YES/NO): NO